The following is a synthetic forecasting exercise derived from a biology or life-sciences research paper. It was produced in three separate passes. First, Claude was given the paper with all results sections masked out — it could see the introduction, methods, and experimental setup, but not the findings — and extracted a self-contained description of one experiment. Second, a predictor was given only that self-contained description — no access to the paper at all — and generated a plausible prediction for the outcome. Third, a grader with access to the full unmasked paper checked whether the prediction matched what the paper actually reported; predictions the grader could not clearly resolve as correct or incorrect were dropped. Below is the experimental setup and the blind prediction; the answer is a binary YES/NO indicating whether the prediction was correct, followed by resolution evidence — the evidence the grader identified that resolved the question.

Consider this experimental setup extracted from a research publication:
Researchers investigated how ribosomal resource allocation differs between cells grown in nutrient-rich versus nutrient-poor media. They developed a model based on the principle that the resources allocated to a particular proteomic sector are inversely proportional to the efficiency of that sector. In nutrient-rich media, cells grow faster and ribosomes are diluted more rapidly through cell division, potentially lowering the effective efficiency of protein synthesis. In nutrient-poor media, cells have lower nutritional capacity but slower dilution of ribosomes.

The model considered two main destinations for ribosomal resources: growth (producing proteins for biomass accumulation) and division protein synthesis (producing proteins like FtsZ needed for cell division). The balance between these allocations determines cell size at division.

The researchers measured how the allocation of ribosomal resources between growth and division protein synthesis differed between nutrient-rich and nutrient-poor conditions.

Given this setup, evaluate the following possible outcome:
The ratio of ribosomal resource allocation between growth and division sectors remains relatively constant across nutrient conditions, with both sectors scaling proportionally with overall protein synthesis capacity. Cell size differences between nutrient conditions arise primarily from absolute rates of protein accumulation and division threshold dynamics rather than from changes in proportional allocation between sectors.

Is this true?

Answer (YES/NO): NO